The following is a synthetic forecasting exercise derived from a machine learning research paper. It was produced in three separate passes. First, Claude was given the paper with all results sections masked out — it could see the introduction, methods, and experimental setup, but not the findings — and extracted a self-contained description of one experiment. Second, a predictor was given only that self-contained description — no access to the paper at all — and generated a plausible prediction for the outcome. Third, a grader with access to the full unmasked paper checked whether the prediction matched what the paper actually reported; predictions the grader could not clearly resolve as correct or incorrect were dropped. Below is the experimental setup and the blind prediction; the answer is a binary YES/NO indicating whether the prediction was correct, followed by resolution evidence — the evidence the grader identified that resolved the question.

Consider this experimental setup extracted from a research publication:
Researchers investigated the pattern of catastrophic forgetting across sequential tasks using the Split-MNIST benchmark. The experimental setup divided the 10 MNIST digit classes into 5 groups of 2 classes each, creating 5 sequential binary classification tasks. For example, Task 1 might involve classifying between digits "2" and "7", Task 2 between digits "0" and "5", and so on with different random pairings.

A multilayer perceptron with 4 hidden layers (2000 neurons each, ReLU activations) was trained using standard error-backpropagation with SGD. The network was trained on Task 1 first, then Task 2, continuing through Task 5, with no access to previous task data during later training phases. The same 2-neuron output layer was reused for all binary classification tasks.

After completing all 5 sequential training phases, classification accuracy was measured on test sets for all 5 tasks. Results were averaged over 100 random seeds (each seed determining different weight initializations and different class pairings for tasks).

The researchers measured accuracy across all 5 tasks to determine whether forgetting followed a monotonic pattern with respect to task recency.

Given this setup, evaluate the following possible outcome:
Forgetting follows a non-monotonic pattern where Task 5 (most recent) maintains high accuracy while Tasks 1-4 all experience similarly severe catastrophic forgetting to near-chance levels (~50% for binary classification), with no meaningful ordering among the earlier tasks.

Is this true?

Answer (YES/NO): NO